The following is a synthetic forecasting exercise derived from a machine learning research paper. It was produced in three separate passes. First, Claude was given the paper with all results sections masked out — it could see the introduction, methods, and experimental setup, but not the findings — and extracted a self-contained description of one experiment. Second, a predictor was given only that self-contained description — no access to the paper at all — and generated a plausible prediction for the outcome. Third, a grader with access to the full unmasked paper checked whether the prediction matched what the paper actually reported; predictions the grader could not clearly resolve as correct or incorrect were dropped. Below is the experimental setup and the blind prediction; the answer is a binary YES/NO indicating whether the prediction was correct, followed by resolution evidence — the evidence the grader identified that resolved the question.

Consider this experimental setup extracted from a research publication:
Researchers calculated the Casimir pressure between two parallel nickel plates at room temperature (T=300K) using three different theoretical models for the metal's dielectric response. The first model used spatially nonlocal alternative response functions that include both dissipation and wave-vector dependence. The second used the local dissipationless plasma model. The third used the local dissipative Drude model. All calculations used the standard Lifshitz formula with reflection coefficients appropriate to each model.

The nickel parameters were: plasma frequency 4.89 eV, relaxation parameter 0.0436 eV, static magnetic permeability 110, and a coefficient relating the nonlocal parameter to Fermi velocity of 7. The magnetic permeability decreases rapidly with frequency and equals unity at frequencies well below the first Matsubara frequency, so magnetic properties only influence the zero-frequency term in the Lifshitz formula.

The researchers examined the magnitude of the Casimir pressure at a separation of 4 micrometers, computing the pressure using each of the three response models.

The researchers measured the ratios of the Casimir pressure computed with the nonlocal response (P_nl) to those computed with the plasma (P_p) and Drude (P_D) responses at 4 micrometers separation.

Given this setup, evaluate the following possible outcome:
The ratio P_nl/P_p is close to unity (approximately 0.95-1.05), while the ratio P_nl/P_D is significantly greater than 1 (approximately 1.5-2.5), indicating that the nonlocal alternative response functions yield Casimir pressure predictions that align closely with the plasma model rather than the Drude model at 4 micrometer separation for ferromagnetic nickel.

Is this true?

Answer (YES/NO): NO